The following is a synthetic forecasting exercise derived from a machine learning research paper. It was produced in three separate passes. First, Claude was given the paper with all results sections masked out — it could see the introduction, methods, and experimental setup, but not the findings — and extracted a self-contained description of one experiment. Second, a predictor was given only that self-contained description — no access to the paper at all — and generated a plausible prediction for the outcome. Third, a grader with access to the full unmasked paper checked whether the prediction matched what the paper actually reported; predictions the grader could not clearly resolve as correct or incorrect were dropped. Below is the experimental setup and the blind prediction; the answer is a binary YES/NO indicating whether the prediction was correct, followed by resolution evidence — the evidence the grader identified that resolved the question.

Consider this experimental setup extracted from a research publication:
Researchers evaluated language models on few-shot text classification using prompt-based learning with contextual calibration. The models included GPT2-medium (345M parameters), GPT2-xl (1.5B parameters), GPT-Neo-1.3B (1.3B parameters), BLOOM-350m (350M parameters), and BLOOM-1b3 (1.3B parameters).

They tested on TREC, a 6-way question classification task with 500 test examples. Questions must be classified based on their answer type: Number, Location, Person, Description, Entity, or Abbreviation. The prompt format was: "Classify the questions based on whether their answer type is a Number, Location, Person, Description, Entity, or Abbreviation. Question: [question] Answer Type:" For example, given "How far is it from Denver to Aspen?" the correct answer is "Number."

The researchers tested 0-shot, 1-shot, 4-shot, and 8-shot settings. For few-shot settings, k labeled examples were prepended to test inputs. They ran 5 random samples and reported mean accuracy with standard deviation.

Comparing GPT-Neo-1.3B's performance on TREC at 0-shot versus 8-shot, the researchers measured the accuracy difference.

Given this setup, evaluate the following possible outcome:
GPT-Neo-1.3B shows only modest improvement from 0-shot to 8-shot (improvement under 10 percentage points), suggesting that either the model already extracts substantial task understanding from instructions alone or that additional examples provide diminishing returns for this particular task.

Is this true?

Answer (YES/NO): YES